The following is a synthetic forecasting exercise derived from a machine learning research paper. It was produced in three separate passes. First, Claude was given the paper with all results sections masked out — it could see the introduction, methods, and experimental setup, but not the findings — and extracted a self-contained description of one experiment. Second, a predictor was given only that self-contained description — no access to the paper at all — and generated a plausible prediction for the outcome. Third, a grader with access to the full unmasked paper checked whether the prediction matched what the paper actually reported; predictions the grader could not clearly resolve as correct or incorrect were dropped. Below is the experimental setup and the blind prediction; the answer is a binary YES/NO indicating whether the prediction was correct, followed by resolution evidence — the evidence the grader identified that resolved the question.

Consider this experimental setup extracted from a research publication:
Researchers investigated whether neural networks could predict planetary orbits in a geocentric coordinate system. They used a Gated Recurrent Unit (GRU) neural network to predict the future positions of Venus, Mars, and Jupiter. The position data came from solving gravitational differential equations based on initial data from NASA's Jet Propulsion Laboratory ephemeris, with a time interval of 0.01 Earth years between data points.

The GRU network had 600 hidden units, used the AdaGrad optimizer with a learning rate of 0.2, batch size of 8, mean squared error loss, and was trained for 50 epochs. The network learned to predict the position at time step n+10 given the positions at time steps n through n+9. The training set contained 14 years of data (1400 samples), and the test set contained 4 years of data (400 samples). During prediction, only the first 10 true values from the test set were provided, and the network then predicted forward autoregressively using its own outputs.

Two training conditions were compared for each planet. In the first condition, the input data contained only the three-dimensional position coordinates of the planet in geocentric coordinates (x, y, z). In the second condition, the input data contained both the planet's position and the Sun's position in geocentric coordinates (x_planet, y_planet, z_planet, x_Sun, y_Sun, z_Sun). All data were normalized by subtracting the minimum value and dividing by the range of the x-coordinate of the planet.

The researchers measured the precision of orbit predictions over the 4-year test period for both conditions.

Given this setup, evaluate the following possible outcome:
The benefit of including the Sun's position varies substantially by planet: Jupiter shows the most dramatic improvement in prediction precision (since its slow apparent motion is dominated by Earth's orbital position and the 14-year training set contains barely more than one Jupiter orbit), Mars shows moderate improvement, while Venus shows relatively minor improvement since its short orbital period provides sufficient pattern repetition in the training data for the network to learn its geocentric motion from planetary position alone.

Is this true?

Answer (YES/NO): NO